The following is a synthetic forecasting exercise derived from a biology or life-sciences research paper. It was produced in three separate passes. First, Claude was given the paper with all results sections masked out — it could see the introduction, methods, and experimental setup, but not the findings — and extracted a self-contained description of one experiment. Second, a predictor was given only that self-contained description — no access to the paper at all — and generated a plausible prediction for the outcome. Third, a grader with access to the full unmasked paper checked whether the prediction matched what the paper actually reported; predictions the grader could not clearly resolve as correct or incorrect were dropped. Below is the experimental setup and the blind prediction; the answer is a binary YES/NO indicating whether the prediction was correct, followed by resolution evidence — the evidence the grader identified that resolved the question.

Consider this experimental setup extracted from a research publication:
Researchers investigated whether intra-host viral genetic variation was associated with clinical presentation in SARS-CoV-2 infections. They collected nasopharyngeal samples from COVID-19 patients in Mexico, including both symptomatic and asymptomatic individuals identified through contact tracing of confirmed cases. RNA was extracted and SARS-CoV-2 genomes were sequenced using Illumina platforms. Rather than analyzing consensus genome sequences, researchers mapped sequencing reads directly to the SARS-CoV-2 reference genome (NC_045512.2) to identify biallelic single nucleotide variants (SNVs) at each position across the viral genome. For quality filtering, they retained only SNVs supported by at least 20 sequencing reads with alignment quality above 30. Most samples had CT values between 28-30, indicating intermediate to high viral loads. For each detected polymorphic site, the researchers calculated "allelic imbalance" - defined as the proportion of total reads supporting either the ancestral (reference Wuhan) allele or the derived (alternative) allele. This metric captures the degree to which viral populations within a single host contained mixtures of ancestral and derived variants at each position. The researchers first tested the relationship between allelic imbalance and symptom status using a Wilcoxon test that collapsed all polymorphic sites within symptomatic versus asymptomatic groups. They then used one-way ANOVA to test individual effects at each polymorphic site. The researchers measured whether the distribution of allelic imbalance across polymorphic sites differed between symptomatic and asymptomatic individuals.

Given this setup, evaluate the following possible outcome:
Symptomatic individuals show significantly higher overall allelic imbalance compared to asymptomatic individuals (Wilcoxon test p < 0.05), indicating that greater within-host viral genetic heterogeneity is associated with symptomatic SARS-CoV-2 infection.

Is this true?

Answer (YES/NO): NO